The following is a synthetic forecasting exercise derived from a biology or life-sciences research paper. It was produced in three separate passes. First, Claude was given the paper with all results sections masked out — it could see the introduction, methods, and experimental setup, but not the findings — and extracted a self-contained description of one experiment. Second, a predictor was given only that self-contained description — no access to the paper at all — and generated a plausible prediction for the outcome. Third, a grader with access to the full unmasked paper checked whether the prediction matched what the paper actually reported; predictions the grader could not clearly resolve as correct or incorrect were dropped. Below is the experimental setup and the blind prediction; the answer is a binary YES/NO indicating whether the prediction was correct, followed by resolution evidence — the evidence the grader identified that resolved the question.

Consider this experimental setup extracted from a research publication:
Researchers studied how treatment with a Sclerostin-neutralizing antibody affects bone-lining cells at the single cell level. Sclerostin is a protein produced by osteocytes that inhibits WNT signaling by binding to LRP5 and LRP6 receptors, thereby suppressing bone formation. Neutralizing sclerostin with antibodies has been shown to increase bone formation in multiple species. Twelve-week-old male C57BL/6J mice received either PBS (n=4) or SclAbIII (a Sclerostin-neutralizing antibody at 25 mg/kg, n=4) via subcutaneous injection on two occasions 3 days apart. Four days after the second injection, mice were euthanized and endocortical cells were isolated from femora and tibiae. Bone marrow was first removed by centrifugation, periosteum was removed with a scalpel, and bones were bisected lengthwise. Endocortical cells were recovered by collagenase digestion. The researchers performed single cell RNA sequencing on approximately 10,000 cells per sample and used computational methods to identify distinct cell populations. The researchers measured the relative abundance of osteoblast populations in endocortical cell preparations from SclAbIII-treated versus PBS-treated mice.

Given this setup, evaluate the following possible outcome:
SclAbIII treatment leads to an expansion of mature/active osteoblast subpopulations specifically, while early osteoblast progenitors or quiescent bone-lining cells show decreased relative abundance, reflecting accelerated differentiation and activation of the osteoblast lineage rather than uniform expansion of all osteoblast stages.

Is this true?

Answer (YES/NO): NO